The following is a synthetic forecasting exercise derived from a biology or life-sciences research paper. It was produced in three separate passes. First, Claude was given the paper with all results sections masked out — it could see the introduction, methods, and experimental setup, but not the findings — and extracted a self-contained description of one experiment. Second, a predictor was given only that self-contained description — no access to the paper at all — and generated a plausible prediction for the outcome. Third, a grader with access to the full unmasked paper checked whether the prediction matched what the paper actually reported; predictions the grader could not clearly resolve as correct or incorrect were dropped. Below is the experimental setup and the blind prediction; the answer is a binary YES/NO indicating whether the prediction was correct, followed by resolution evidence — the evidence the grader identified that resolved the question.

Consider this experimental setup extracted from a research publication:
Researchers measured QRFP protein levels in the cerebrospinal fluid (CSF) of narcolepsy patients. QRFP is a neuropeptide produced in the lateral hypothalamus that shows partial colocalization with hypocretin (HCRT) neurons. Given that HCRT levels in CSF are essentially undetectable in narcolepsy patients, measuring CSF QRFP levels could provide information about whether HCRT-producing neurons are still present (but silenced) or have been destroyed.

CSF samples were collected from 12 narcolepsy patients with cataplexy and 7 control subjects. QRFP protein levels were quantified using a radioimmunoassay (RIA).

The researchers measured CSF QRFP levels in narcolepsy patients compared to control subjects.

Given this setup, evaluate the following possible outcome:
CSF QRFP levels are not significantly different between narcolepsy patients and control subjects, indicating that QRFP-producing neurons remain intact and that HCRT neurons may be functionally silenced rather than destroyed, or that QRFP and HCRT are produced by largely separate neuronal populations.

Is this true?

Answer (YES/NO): NO